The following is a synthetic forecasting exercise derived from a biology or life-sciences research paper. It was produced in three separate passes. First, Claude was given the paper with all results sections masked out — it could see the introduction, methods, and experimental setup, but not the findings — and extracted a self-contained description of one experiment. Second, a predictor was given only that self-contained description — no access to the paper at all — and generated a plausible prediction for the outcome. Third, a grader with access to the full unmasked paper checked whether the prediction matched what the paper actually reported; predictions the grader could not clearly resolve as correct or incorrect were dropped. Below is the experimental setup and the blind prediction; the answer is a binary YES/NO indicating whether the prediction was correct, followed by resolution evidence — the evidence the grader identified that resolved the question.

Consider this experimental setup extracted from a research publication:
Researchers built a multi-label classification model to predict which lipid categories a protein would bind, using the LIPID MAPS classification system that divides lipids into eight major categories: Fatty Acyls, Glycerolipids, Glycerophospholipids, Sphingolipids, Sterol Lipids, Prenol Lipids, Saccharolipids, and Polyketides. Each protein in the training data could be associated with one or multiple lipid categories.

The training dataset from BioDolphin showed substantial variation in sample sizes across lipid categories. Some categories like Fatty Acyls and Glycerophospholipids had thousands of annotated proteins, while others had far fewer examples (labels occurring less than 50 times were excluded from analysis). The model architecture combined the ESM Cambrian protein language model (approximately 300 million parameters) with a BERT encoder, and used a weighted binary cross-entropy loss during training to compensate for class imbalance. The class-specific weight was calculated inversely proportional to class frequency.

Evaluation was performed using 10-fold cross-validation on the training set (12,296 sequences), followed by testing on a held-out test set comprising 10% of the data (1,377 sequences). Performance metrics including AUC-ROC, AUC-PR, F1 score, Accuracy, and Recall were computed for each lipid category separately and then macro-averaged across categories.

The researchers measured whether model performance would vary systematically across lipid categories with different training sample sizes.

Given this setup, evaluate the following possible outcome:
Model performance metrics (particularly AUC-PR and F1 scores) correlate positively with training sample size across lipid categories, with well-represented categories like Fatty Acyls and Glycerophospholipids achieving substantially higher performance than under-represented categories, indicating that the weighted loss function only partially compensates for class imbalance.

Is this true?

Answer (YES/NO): NO